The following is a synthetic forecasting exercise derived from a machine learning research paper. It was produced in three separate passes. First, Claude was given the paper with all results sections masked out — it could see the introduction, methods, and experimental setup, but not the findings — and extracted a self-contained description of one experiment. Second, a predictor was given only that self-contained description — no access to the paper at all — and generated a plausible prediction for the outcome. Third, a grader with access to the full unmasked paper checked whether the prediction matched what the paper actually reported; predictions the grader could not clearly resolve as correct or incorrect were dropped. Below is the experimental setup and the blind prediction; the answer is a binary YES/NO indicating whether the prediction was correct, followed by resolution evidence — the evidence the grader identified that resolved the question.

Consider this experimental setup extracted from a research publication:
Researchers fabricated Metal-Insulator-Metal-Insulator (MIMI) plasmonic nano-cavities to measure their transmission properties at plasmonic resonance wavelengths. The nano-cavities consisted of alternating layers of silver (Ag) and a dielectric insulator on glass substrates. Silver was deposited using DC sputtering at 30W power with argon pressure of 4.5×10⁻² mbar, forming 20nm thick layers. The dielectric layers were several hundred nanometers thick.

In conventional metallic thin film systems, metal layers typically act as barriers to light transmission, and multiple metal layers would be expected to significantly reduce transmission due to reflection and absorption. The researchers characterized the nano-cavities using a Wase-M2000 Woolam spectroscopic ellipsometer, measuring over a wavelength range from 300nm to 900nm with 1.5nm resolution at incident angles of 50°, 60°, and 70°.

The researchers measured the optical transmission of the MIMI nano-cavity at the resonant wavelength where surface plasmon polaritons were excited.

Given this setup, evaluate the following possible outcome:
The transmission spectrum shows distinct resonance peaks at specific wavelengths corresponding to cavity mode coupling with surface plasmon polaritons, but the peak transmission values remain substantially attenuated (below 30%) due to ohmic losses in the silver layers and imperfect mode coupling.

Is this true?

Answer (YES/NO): NO